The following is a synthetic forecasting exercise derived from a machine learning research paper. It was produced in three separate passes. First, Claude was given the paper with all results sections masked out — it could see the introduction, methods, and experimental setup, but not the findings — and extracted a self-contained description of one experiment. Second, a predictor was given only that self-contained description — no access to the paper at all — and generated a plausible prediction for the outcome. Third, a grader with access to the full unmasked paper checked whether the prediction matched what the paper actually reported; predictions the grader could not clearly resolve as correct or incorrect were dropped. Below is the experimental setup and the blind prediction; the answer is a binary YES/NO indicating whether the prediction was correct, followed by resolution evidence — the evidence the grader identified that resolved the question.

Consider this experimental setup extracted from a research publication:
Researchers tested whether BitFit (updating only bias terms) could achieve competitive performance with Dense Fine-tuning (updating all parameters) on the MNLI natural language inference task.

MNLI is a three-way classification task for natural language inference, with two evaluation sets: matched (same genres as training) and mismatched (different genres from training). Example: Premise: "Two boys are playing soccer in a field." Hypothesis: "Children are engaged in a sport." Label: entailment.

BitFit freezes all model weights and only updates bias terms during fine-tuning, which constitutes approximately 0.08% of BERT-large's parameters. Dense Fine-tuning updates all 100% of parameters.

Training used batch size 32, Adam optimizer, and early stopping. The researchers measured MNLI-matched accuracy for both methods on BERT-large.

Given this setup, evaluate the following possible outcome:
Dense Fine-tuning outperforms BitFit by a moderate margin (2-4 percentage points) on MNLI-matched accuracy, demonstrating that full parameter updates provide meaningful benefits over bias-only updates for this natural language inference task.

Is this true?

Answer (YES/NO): YES